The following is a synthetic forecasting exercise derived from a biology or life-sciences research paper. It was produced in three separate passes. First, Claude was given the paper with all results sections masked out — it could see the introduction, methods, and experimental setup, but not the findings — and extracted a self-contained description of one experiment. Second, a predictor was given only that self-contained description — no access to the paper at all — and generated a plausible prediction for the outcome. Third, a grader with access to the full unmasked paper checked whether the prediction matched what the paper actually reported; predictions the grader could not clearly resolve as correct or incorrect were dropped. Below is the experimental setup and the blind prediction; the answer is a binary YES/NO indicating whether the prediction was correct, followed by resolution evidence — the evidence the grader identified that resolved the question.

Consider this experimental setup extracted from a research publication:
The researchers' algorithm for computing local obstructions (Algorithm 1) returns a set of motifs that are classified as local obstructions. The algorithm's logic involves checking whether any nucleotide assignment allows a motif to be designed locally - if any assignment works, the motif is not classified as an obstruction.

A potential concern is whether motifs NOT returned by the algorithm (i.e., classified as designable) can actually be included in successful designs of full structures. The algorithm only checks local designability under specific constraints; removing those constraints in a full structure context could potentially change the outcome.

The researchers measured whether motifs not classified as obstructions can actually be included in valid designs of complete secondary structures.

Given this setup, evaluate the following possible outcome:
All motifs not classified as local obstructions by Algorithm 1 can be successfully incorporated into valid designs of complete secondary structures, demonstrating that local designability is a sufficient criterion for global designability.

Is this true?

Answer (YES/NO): NO